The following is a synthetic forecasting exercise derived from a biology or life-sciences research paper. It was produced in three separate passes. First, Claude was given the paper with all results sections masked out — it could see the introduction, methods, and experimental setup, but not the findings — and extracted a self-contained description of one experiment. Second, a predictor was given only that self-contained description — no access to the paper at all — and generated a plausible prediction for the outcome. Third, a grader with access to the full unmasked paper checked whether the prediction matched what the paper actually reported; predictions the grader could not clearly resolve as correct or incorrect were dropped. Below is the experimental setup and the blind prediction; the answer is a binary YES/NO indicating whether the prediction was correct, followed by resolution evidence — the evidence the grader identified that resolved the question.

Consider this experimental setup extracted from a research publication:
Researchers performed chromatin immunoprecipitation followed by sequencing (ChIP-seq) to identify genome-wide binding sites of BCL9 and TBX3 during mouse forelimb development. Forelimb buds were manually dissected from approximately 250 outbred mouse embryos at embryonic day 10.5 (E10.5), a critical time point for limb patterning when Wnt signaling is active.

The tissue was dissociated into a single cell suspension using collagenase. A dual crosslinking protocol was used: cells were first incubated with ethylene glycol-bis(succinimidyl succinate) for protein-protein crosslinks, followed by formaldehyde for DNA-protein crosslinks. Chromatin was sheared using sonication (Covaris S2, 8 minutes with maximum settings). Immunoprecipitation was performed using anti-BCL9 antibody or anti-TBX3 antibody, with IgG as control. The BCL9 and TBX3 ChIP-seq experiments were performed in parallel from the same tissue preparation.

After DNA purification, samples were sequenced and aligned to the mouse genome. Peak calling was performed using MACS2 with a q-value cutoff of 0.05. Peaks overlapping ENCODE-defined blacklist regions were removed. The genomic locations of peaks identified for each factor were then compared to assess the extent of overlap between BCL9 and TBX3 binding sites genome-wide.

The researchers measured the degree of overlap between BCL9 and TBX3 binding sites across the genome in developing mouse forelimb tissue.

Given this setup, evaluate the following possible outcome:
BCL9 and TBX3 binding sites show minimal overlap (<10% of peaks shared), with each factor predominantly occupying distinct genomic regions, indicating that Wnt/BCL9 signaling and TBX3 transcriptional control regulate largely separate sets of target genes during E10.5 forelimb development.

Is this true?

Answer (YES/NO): NO